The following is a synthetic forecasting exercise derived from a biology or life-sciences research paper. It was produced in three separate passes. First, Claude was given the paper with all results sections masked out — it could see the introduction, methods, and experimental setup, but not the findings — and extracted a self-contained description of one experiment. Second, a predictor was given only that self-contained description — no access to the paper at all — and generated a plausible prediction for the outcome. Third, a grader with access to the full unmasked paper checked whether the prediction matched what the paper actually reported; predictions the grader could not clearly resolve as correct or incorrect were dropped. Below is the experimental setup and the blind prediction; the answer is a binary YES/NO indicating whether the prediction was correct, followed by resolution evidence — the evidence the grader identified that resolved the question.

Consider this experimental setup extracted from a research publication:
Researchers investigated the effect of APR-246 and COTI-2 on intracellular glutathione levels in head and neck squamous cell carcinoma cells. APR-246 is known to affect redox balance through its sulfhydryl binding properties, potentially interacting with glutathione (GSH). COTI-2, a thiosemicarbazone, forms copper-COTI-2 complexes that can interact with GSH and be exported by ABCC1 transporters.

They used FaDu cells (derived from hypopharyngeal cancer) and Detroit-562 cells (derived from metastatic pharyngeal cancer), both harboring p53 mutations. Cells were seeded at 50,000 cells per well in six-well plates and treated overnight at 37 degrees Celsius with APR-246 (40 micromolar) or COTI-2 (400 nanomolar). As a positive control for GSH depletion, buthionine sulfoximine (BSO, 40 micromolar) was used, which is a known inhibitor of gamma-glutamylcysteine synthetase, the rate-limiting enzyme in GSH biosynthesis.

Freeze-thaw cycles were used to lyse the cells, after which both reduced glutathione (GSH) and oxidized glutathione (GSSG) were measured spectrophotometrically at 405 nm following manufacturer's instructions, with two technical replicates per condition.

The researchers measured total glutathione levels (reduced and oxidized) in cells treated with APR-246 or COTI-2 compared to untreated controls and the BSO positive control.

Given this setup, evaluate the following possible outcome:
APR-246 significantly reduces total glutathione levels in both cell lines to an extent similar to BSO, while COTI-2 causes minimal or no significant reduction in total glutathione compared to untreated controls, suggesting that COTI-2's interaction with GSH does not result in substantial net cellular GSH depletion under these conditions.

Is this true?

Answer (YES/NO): NO